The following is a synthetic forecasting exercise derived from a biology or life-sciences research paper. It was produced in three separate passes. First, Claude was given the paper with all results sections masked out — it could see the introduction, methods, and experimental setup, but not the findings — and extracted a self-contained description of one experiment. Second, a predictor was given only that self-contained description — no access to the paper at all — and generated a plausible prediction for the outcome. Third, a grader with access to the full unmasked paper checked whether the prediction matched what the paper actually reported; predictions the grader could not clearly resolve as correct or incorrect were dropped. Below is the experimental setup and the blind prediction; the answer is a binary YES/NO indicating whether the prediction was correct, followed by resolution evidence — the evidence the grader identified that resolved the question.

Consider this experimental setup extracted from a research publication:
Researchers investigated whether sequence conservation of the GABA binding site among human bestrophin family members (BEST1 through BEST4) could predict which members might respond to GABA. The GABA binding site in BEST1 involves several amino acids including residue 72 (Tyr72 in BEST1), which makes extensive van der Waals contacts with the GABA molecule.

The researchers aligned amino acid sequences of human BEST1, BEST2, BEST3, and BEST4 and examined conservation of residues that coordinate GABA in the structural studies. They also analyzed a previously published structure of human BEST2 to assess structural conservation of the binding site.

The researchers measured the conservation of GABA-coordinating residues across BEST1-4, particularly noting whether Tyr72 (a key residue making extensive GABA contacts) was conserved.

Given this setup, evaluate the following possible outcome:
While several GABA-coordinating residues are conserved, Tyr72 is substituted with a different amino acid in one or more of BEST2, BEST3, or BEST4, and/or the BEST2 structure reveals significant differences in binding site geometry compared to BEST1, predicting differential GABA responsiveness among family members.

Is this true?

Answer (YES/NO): YES